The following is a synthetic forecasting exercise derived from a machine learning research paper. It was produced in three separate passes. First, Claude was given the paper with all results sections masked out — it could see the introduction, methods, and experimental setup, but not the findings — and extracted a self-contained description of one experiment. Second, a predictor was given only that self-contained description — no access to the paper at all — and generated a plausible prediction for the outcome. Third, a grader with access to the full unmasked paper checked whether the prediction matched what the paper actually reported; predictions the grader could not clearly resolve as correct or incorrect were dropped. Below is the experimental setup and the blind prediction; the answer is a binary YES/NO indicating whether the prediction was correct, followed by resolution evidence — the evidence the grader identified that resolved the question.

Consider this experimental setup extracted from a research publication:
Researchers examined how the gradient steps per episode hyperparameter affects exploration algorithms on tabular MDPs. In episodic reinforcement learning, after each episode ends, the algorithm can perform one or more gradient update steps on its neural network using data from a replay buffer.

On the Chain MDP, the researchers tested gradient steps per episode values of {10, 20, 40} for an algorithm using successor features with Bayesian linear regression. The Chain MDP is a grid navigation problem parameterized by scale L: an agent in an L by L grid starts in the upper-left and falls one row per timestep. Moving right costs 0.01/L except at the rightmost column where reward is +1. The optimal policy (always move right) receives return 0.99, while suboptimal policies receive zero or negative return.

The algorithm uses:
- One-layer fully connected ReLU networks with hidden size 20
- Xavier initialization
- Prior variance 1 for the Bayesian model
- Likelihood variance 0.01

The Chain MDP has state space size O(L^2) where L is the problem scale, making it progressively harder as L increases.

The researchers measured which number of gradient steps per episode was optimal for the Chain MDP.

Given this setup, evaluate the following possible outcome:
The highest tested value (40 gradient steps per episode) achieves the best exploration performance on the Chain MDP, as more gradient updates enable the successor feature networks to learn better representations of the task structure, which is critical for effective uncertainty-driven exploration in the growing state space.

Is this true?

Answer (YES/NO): YES